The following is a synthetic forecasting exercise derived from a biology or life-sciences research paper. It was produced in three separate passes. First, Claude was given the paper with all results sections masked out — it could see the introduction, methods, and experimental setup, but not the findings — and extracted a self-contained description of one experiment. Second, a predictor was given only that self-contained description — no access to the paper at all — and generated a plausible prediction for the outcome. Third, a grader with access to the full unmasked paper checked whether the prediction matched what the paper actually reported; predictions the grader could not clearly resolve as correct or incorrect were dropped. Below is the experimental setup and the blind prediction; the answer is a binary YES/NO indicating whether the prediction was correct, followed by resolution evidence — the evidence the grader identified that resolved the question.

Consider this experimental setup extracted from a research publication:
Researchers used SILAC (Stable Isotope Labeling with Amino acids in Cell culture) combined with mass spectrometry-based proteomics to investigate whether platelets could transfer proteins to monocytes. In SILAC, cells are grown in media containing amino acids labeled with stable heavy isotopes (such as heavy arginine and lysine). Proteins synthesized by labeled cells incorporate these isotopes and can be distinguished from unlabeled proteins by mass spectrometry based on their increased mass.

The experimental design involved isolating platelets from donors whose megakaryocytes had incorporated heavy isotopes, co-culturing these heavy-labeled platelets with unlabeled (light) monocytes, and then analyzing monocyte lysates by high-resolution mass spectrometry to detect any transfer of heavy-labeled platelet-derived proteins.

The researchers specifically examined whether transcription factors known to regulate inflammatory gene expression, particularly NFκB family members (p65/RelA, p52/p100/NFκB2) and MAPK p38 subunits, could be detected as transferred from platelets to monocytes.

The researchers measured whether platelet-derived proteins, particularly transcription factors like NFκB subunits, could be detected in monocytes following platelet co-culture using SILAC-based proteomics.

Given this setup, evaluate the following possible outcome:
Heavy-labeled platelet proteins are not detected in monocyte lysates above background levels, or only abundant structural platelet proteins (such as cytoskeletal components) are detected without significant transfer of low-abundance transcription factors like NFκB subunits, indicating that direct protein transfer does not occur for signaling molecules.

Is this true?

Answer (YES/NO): NO